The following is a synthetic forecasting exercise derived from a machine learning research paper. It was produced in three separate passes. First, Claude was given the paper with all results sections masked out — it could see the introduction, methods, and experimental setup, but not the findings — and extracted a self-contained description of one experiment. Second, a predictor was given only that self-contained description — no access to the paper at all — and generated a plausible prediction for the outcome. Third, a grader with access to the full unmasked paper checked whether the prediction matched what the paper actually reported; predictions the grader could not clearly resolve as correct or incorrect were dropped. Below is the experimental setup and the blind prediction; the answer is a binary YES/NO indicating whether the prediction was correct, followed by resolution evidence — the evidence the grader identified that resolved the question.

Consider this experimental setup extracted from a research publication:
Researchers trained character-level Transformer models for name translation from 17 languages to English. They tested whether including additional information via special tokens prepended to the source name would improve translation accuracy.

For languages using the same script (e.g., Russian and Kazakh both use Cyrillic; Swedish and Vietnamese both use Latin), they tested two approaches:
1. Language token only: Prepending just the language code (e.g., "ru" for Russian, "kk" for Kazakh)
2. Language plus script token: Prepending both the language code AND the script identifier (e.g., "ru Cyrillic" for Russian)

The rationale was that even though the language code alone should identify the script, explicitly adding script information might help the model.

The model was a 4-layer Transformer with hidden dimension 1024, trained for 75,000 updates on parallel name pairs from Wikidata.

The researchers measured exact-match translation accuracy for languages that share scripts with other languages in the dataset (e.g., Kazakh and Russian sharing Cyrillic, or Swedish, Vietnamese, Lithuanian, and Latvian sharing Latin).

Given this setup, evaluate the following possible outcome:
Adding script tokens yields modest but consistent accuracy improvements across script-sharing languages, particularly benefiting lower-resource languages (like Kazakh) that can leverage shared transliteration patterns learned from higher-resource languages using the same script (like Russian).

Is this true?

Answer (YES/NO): NO